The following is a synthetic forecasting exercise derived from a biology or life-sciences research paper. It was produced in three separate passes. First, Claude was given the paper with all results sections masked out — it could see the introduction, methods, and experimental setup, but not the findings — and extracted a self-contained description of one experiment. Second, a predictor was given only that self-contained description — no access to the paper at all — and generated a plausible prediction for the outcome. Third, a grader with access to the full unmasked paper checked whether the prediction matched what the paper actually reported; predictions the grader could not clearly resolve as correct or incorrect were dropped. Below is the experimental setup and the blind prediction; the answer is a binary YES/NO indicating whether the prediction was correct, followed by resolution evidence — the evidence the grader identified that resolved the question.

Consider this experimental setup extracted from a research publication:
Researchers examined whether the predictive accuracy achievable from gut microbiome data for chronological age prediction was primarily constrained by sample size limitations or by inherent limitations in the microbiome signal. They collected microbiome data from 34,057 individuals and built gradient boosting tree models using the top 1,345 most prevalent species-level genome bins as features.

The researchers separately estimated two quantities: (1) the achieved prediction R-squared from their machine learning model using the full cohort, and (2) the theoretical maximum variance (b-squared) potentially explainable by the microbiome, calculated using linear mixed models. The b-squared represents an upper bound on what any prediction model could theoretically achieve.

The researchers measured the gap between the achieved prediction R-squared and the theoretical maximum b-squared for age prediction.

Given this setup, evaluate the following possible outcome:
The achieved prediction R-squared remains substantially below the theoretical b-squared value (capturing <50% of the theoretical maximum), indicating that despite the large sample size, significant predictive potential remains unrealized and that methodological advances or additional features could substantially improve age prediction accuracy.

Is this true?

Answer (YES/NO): NO